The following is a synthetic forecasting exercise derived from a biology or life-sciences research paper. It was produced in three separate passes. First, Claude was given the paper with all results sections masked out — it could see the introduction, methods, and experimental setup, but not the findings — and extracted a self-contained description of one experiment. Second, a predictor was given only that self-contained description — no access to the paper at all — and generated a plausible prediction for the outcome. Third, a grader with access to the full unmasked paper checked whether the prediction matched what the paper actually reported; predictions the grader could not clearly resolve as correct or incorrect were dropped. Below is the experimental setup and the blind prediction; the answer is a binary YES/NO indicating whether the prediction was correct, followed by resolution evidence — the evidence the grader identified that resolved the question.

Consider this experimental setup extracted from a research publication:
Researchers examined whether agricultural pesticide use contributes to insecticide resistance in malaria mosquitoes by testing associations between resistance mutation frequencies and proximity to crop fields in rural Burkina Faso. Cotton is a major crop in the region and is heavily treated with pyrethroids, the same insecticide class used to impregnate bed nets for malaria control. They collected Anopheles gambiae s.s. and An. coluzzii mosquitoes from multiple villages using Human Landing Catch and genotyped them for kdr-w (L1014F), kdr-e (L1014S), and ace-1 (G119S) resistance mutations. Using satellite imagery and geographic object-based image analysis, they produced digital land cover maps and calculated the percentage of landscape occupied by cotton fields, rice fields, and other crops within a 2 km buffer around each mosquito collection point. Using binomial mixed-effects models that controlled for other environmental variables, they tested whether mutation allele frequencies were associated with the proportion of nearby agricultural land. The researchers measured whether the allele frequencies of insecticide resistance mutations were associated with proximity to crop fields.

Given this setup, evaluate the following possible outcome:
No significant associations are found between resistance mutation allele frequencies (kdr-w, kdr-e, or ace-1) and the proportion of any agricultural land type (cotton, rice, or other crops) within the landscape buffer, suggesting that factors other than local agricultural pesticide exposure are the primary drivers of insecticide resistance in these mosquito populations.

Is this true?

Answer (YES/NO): YES